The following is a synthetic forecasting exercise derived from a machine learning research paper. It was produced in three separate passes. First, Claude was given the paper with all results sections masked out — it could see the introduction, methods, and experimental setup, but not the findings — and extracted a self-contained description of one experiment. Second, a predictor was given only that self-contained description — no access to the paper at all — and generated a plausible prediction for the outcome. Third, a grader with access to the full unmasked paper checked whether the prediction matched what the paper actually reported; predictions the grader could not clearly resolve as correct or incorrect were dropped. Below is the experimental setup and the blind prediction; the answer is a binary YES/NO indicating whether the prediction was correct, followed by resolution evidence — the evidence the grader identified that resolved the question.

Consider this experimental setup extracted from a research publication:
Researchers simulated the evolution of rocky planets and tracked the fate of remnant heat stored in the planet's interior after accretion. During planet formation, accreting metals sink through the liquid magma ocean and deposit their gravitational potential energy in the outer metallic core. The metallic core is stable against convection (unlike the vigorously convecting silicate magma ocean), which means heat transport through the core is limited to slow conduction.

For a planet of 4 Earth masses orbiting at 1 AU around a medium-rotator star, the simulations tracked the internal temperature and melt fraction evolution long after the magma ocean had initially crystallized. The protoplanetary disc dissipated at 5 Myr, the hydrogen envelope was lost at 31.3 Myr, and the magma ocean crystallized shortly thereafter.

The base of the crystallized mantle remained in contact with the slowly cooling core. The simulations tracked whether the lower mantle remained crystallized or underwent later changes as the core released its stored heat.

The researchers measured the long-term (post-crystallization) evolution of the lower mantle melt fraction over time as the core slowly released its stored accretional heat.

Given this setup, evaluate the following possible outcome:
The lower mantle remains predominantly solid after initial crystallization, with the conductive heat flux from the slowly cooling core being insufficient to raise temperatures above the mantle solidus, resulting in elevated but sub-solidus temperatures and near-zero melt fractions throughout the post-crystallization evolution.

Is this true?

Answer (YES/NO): NO